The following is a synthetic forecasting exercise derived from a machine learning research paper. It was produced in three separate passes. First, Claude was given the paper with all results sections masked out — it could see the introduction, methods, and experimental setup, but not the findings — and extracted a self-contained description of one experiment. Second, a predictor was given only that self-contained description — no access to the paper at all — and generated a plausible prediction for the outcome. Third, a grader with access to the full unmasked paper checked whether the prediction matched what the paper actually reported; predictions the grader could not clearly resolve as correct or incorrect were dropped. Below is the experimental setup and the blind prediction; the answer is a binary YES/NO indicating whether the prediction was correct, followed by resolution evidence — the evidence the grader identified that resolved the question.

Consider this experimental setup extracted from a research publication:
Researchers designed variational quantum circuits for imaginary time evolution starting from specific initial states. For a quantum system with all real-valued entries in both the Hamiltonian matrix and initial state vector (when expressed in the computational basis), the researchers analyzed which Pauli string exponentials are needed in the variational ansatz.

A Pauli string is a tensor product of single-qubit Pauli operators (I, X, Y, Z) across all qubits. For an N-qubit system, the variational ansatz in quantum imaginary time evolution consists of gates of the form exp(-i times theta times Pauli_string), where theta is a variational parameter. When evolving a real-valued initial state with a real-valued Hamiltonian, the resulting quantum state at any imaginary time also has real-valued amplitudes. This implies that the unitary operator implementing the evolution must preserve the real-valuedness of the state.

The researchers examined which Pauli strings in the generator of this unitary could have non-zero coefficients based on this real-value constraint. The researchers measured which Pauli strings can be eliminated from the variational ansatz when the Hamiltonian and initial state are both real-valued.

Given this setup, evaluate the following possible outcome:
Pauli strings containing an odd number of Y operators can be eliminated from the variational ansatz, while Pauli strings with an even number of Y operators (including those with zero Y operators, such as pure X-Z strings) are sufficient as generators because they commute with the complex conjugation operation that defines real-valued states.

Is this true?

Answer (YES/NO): NO